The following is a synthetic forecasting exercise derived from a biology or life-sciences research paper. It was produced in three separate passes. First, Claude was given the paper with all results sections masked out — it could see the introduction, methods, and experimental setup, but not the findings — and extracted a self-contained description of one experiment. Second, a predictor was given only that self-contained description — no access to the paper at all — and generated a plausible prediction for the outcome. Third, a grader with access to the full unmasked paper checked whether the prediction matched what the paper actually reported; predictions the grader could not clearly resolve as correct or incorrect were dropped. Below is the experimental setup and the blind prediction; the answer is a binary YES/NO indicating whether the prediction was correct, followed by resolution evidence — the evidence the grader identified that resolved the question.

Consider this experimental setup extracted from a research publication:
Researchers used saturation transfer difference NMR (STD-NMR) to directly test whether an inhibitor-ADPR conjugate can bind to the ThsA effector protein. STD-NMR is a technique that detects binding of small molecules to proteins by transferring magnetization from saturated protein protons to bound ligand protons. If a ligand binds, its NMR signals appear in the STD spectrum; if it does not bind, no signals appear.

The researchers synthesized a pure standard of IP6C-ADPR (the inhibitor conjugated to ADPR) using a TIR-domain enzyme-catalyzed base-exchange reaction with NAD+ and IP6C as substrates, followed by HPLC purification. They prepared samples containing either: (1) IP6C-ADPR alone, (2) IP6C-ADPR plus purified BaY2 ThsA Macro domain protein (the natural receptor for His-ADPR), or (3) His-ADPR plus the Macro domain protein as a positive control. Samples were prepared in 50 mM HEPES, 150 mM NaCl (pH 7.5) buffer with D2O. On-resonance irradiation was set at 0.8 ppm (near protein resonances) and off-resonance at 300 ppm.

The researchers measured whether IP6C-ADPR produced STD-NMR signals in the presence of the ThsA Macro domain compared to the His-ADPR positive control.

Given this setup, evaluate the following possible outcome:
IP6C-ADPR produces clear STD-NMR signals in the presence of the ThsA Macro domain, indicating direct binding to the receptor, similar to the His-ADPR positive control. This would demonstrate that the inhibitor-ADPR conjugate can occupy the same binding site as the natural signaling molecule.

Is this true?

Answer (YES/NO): NO